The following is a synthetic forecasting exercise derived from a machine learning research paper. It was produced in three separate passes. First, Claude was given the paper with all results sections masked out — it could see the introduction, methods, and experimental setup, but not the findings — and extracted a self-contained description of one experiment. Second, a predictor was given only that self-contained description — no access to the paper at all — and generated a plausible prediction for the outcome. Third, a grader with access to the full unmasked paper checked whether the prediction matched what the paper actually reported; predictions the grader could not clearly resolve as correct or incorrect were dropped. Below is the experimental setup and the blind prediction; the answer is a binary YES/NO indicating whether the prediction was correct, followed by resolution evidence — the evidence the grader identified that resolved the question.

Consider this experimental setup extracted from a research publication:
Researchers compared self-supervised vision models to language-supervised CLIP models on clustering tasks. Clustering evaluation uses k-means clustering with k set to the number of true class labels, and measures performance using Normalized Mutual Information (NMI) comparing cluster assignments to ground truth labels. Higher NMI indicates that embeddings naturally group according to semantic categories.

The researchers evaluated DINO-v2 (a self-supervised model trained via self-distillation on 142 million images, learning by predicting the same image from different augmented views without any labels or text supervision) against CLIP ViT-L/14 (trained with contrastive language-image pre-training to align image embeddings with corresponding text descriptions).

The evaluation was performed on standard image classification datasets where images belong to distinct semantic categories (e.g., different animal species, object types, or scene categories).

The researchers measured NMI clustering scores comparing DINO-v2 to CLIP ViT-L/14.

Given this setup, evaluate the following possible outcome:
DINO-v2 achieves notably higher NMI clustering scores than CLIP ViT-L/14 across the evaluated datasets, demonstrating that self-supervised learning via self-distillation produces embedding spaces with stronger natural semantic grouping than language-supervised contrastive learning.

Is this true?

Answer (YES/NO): NO